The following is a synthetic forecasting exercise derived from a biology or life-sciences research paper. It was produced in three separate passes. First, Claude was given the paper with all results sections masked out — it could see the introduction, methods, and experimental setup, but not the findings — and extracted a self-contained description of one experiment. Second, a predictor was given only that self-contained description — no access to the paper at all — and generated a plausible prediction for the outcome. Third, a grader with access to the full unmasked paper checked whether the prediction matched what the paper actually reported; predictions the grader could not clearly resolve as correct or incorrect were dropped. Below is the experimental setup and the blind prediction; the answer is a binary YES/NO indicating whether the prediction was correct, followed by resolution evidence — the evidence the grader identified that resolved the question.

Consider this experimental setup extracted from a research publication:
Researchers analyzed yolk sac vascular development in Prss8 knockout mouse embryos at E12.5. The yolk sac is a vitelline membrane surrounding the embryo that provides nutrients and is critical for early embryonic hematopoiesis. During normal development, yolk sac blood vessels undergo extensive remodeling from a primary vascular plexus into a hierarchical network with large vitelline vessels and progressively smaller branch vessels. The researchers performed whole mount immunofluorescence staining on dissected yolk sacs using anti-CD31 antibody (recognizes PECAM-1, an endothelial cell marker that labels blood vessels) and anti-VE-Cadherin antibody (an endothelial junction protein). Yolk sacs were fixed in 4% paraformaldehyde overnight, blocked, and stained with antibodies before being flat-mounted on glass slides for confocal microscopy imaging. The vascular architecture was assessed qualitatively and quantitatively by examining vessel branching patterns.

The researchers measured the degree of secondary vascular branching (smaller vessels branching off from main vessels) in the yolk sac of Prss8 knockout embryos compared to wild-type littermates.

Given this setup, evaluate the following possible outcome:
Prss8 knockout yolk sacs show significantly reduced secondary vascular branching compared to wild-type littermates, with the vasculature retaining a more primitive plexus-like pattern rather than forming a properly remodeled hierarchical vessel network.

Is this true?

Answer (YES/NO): YES